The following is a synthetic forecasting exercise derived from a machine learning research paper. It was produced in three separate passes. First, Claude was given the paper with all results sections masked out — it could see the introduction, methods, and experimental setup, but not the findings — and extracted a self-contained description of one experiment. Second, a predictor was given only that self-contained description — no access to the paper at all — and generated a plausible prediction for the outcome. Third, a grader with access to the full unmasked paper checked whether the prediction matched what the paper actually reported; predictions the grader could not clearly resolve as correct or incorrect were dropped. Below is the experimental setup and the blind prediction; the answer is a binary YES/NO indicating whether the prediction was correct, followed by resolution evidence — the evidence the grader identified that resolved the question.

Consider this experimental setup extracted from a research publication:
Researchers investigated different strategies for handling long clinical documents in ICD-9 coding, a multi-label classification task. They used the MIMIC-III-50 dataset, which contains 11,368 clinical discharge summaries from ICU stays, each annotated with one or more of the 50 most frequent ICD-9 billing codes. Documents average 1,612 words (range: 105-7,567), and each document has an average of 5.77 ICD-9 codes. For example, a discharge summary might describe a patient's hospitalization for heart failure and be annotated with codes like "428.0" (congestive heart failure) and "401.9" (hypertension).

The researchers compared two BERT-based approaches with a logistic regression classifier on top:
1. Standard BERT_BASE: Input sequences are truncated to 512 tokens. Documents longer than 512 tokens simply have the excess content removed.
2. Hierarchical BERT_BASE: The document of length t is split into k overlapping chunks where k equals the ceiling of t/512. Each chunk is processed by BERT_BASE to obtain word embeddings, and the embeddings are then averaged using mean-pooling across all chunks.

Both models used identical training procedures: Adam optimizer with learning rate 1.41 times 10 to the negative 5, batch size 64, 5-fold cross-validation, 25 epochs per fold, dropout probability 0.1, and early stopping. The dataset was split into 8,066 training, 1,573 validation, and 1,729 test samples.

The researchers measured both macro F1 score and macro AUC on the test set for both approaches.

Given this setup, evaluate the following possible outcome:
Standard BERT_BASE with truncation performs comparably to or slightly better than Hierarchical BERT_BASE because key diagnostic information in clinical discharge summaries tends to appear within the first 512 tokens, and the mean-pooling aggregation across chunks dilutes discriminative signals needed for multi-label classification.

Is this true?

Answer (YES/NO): NO